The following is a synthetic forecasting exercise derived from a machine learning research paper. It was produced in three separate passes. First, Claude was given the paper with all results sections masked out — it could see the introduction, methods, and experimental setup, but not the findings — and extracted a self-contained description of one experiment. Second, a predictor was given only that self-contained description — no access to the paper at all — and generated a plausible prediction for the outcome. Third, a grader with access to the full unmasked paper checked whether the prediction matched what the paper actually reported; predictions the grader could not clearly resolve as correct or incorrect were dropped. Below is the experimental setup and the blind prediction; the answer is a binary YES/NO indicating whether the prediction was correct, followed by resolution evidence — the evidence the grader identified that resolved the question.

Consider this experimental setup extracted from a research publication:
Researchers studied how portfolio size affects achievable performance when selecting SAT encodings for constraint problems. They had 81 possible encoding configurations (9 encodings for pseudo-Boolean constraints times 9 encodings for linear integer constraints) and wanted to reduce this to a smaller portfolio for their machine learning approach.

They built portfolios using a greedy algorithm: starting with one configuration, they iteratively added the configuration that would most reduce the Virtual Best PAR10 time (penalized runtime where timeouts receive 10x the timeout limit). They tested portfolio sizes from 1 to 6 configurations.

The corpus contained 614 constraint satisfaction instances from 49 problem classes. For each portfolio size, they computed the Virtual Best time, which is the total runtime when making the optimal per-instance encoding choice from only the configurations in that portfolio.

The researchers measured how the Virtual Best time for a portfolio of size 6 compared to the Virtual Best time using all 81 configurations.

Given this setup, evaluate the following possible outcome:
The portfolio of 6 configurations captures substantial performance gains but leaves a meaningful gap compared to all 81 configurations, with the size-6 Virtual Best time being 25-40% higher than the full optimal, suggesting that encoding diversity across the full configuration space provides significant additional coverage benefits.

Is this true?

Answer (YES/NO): NO